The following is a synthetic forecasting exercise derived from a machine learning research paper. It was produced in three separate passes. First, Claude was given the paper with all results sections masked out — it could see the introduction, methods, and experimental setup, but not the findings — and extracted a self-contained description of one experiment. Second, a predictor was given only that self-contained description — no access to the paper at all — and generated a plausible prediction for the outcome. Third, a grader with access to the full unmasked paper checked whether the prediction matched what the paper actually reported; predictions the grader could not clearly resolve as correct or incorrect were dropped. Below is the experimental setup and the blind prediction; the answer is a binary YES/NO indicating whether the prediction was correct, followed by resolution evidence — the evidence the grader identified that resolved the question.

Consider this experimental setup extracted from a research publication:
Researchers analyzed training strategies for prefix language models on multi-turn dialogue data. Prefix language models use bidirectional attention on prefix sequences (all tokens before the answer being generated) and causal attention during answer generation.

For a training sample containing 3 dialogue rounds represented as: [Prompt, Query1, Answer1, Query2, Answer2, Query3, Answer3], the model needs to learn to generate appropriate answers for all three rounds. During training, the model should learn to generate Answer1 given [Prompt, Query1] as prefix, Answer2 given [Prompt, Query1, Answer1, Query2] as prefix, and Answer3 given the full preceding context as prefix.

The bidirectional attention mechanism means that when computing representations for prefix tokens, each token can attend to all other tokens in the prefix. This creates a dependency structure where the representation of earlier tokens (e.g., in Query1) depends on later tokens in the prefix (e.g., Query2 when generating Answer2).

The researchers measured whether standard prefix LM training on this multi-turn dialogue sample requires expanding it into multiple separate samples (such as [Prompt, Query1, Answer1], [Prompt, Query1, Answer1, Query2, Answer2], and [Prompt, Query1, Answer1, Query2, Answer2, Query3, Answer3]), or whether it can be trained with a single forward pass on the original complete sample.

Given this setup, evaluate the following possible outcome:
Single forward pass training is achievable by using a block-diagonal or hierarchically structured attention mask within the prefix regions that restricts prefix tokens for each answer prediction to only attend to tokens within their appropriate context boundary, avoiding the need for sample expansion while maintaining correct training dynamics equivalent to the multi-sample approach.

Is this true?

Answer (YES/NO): YES